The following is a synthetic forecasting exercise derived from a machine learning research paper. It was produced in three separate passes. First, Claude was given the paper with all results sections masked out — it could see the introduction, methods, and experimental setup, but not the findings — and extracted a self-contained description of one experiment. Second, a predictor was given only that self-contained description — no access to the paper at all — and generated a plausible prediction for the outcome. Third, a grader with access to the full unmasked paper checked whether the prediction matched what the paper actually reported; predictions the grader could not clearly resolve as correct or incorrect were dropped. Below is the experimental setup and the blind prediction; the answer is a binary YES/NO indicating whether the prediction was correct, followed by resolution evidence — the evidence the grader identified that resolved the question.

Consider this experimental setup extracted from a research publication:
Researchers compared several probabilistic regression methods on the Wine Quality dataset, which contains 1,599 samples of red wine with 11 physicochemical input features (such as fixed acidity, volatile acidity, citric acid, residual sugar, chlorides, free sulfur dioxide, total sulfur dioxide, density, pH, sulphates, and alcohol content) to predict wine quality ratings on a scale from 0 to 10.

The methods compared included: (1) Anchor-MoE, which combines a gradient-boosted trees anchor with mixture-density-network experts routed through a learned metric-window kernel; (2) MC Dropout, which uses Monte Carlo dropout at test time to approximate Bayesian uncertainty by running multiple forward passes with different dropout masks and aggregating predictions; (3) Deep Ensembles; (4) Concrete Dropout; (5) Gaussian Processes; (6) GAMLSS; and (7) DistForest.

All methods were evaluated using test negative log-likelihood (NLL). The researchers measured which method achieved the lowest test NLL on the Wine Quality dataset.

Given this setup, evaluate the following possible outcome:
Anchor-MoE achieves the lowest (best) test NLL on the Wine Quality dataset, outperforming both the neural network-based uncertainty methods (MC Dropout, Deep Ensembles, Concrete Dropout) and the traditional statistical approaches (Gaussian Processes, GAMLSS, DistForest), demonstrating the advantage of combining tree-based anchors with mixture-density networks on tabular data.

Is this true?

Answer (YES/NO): NO